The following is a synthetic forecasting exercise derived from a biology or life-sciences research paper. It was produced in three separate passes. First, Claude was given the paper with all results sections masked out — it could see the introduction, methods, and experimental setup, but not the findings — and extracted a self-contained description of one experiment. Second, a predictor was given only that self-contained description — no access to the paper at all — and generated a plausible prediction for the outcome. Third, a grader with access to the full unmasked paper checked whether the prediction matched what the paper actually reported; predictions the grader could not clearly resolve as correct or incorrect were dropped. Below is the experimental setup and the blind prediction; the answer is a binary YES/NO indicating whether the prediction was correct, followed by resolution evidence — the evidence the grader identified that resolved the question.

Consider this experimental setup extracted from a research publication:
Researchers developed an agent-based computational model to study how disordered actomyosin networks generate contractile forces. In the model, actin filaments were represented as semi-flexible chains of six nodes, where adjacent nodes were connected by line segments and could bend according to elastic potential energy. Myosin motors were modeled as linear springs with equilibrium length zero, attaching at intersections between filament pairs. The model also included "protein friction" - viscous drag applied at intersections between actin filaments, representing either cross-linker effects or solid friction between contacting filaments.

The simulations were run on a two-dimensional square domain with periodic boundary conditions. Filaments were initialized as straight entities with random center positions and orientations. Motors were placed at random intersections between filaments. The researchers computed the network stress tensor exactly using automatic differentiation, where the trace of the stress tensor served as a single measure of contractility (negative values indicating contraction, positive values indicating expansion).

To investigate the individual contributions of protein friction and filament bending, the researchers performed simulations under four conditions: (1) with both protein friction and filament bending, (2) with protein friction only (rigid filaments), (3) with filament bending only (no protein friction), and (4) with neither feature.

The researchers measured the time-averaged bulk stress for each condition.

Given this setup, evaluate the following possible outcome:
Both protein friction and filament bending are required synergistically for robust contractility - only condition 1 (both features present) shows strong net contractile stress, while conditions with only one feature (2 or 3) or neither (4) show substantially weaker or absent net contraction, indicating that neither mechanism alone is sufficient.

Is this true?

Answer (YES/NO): YES